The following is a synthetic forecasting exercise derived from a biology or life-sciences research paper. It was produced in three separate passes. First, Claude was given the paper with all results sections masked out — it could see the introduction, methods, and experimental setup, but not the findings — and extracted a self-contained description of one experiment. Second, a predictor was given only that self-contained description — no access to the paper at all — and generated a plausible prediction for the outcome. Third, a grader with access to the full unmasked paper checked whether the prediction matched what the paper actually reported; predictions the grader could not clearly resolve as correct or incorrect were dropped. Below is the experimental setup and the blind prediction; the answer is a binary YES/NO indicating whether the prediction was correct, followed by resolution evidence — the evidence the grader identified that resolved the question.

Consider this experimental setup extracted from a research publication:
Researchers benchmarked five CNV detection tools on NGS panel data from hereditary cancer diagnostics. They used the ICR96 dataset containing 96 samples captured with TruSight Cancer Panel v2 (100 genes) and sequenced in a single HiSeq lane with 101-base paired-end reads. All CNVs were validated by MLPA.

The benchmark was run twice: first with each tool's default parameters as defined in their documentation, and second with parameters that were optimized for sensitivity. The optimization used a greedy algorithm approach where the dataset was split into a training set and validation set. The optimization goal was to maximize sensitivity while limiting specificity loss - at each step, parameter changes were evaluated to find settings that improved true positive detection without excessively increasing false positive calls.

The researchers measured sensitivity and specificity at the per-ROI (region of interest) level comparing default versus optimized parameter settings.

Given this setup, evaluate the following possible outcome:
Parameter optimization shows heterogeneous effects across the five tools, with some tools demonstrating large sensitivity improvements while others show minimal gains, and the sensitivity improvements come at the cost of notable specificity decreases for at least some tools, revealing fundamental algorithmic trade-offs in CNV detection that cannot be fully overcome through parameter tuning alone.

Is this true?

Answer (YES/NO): NO